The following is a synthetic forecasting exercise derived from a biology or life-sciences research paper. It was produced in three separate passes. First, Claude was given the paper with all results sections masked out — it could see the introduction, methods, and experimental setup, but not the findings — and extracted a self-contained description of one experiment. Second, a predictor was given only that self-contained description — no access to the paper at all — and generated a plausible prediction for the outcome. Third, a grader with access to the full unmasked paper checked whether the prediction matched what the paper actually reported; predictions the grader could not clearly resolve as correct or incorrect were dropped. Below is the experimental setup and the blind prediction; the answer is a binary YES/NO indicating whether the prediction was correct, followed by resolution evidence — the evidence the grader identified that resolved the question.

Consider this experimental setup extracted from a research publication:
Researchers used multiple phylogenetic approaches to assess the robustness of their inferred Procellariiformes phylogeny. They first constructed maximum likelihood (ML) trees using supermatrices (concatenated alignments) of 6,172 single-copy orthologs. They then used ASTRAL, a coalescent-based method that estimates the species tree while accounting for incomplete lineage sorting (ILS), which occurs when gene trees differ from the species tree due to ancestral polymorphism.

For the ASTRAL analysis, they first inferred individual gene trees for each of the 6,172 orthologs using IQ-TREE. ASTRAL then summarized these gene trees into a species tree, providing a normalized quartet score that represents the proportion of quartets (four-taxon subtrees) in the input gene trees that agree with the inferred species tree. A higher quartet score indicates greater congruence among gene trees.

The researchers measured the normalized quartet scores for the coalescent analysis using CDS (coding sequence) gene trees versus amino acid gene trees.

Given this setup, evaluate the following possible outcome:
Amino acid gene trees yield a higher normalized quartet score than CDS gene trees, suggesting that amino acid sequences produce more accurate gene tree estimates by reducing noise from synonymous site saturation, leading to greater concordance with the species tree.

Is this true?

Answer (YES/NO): NO